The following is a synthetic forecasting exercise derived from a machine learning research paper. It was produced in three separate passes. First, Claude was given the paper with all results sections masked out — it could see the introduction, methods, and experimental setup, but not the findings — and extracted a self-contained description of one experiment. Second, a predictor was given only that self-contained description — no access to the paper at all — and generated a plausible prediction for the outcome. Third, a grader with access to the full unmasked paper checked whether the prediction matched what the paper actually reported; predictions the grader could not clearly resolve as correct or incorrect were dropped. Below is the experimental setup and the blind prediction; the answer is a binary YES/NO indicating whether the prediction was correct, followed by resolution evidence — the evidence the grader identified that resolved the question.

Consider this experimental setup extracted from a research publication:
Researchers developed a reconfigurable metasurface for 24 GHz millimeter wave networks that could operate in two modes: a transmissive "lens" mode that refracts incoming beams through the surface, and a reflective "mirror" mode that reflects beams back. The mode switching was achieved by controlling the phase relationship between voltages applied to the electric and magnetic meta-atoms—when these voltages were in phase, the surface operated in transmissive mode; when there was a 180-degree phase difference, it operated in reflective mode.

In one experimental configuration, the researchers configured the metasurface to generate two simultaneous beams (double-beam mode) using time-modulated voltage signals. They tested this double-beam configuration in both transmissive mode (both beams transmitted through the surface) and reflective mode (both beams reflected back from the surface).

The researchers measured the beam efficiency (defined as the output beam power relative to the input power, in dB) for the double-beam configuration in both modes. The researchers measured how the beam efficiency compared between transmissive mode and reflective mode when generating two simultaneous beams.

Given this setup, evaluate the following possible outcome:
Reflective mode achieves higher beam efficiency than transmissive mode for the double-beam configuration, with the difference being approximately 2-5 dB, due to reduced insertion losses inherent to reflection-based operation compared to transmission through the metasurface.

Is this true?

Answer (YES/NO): NO